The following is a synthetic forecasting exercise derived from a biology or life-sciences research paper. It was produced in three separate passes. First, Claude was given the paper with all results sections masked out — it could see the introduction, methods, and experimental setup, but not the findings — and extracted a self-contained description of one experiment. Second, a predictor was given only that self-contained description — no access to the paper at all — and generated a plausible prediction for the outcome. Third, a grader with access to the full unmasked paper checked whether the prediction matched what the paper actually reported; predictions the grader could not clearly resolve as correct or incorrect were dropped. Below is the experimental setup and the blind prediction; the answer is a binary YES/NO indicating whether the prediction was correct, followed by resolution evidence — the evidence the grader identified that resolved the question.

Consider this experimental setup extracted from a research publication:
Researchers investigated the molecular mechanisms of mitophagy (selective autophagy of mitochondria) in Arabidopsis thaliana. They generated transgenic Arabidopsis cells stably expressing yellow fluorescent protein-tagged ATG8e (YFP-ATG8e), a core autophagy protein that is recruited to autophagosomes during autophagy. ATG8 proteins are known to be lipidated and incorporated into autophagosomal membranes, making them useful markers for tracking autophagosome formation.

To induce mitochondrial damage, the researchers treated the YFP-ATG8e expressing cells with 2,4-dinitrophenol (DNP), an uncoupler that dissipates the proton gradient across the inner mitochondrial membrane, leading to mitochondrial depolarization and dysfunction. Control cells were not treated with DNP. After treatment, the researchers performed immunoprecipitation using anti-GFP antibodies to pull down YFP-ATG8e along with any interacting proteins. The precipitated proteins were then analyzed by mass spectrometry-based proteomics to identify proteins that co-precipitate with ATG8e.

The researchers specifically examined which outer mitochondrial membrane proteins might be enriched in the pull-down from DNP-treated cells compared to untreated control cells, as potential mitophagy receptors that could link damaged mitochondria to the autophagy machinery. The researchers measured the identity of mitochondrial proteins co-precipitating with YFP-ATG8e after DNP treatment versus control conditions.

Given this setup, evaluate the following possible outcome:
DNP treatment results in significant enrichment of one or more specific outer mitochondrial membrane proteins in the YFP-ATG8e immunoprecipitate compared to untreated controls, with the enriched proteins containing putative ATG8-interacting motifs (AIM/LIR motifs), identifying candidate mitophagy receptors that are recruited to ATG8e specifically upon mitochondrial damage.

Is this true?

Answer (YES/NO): YES